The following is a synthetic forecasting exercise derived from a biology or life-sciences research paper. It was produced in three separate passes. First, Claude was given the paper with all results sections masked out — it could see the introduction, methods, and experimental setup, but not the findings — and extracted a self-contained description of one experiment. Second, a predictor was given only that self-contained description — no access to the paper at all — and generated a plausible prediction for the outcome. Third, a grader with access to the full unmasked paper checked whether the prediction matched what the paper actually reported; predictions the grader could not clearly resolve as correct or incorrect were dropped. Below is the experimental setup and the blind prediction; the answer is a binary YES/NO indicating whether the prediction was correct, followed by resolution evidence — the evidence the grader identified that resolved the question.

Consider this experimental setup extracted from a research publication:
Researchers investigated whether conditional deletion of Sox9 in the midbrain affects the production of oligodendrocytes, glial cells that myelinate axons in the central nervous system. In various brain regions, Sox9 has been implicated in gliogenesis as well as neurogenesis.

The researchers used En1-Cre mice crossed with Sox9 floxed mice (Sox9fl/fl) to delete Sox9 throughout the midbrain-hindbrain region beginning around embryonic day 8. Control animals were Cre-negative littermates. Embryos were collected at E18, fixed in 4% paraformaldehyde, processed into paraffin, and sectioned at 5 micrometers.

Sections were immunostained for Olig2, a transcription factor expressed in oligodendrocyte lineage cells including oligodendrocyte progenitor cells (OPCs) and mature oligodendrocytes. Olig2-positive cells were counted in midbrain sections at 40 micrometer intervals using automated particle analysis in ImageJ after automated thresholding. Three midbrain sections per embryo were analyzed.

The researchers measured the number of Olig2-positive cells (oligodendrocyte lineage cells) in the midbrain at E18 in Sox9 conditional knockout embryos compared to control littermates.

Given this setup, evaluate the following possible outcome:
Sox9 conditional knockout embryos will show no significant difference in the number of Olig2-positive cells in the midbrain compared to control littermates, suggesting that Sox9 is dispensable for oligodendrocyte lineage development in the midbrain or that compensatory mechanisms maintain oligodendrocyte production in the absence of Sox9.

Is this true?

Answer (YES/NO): NO